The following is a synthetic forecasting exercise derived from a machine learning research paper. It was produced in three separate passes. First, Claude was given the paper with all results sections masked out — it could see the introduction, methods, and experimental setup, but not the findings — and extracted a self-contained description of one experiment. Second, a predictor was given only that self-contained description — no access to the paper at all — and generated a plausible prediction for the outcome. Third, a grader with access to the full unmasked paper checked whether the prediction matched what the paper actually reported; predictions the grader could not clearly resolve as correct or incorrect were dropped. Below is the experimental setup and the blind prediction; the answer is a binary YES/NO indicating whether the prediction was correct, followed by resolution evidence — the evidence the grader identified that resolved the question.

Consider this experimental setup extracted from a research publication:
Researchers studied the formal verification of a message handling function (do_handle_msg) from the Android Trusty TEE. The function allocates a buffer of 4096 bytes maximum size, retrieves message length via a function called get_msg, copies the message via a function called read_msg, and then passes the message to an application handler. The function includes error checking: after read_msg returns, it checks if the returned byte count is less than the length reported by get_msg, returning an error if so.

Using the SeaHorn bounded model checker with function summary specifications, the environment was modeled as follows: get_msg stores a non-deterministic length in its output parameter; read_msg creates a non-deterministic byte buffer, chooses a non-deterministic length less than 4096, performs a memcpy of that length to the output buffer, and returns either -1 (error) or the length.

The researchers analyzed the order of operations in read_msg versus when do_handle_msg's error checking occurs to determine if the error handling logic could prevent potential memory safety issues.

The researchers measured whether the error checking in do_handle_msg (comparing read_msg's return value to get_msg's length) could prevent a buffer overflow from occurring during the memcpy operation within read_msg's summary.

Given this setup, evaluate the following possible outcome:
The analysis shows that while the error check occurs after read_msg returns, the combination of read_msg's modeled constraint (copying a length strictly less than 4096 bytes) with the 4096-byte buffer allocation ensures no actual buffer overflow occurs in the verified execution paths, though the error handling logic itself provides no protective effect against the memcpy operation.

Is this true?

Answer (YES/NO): NO